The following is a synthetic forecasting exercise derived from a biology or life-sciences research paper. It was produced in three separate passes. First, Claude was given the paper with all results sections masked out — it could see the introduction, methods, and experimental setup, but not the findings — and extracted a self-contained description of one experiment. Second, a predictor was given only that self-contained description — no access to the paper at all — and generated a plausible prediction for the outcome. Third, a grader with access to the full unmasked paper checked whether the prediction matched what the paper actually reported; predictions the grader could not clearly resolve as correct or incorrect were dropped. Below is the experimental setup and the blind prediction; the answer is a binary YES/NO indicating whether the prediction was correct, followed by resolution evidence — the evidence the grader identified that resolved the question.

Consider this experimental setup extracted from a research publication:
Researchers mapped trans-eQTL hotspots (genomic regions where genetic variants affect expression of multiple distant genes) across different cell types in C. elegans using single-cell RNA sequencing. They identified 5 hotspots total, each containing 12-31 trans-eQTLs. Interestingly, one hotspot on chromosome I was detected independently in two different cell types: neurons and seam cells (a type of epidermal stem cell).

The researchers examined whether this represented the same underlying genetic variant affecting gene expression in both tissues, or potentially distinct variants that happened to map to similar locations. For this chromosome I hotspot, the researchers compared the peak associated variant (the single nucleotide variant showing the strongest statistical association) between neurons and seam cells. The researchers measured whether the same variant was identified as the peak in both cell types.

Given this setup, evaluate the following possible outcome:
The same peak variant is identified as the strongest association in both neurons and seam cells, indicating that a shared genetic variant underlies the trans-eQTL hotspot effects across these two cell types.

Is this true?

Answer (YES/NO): YES